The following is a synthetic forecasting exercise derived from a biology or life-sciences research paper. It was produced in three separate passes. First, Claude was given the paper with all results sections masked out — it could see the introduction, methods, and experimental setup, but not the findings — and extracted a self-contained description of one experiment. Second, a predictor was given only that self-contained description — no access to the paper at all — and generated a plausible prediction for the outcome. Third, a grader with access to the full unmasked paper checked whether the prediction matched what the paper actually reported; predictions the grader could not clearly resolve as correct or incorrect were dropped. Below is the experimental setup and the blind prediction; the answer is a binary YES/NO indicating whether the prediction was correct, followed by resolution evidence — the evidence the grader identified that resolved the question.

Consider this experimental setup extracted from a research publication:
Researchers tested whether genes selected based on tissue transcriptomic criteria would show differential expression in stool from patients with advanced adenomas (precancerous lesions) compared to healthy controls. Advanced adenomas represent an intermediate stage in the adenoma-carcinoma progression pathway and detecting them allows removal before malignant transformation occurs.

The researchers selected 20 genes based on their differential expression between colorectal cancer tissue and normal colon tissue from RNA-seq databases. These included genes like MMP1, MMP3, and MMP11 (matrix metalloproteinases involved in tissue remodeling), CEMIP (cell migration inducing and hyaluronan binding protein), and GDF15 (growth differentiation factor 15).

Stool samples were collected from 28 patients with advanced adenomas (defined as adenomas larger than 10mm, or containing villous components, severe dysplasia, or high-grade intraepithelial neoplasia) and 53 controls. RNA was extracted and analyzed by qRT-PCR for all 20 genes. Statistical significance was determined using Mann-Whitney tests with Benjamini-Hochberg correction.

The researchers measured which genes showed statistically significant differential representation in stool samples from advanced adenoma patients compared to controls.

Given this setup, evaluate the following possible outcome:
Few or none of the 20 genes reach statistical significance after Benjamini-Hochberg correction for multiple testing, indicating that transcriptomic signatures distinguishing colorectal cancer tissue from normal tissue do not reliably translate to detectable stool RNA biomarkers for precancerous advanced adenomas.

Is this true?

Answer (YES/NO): NO